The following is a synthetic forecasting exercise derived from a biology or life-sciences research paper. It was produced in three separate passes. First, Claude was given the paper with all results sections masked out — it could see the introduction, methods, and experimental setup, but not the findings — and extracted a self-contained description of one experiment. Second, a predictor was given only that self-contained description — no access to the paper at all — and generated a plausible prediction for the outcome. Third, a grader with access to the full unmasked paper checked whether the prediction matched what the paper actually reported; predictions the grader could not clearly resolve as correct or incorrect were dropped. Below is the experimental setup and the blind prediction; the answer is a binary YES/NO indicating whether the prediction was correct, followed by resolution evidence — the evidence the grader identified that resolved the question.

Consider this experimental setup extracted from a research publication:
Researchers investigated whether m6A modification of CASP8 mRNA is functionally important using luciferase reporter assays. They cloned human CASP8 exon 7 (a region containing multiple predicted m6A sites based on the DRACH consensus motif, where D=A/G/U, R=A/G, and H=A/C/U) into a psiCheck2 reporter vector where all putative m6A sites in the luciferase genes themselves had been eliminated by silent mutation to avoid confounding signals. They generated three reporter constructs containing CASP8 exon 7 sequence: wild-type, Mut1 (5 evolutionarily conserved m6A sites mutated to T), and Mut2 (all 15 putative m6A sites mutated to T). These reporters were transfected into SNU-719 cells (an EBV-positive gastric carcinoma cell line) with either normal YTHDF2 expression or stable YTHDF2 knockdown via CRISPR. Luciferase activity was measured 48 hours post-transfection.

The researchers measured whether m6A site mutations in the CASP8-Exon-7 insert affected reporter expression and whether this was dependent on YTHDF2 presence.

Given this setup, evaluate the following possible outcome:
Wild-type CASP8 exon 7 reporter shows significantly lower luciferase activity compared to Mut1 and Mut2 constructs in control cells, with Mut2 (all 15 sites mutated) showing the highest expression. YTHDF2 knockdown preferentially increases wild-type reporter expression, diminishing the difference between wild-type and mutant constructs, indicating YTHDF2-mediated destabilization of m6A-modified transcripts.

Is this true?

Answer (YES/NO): NO